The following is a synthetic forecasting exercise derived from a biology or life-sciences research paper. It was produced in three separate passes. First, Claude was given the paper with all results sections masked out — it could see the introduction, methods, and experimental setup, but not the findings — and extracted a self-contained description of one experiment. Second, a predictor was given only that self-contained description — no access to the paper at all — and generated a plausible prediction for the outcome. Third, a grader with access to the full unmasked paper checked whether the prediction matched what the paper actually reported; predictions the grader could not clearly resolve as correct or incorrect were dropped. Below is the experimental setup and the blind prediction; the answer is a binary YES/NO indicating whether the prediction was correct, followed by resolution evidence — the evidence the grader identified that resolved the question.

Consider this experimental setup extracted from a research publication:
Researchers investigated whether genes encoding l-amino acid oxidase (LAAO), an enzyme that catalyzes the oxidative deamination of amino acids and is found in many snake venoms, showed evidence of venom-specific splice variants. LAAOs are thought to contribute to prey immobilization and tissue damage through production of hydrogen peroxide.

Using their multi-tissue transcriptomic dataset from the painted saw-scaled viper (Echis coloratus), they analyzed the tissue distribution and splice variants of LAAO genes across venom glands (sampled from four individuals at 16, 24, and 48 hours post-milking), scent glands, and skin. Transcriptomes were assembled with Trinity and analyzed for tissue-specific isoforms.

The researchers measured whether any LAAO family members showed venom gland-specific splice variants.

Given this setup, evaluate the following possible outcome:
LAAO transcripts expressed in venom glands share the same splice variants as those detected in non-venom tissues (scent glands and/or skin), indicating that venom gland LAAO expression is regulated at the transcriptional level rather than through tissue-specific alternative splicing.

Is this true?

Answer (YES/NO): NO